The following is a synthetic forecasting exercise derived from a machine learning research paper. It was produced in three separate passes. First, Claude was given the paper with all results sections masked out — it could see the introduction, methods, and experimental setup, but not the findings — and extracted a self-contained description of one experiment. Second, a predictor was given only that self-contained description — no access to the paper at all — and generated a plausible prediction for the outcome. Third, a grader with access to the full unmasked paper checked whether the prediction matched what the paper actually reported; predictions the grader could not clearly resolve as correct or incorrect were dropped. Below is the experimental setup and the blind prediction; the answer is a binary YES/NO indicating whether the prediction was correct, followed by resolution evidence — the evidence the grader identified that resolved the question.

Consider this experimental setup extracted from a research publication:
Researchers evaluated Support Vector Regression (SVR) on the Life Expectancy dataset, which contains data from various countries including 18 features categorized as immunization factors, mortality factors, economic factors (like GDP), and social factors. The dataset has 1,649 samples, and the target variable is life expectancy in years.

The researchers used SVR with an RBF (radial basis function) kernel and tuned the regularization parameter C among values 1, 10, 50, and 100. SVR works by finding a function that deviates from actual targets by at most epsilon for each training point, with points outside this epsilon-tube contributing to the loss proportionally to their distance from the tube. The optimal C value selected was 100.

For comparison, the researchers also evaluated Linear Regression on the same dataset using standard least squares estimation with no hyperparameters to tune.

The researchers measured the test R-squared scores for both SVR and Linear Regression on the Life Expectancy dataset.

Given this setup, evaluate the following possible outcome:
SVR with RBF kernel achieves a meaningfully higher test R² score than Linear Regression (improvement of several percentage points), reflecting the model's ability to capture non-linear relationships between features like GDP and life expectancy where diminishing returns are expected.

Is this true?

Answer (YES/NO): YES